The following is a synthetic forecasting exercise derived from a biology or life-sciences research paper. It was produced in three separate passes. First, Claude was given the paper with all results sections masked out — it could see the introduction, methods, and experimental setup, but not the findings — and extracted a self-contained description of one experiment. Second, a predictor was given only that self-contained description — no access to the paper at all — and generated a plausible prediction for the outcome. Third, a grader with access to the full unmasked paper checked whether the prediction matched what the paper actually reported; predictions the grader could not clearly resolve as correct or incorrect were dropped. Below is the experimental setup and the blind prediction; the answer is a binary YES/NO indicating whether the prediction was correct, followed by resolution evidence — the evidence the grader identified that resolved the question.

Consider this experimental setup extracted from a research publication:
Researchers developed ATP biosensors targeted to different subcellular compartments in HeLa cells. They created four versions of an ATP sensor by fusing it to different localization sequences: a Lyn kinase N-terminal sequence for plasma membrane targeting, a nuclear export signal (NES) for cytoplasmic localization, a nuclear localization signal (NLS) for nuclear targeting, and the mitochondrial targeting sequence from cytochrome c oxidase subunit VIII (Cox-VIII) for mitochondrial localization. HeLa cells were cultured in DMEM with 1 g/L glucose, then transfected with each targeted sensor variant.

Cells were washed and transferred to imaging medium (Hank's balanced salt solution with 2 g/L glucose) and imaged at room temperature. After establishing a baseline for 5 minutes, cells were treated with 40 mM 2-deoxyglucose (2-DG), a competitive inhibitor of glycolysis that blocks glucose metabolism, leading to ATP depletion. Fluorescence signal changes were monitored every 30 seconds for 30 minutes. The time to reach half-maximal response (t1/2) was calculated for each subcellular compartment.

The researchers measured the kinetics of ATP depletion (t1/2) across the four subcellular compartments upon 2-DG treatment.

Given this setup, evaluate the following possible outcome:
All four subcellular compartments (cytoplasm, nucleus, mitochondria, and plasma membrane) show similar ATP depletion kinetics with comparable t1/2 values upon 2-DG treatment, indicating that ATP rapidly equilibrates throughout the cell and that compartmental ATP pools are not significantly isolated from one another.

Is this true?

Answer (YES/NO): NO